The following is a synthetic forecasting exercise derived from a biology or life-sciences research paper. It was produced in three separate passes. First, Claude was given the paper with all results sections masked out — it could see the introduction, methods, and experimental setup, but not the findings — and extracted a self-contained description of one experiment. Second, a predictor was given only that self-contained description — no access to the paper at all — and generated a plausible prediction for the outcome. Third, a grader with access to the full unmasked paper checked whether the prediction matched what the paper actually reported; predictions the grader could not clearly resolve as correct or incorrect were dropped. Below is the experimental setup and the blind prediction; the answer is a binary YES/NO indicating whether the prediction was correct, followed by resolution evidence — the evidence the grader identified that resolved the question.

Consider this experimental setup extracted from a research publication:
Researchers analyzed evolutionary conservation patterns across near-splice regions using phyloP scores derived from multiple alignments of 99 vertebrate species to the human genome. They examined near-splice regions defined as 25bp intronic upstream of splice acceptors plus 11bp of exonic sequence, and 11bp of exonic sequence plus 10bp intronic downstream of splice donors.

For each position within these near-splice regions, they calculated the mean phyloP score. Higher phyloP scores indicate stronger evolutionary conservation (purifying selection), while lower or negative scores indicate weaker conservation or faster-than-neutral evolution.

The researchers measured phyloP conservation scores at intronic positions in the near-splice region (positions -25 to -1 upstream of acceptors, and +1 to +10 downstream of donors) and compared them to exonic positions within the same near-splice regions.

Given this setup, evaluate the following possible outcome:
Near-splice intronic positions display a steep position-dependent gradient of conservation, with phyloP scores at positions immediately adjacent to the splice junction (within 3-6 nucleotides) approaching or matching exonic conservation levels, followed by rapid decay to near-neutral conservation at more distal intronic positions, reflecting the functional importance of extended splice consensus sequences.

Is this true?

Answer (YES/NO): NO